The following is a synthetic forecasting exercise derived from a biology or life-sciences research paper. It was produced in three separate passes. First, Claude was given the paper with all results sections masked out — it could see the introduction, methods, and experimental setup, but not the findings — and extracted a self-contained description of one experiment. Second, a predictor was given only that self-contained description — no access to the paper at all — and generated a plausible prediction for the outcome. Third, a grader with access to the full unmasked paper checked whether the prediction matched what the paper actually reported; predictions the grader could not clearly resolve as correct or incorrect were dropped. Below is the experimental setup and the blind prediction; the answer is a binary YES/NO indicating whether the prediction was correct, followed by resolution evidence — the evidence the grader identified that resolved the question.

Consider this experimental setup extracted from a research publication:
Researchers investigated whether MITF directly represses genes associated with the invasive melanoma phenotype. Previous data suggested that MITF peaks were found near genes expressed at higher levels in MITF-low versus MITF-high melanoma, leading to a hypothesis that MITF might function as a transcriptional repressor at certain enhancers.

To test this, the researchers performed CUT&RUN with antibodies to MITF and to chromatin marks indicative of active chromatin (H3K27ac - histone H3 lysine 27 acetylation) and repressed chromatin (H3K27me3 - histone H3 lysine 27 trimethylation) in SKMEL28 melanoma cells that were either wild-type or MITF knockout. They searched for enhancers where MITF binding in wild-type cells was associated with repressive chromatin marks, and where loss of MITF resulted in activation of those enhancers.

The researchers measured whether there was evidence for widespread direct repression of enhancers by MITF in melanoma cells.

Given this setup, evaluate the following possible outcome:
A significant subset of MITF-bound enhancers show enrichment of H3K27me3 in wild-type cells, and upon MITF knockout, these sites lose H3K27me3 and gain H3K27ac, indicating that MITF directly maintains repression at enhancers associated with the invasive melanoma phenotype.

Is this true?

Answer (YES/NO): NO